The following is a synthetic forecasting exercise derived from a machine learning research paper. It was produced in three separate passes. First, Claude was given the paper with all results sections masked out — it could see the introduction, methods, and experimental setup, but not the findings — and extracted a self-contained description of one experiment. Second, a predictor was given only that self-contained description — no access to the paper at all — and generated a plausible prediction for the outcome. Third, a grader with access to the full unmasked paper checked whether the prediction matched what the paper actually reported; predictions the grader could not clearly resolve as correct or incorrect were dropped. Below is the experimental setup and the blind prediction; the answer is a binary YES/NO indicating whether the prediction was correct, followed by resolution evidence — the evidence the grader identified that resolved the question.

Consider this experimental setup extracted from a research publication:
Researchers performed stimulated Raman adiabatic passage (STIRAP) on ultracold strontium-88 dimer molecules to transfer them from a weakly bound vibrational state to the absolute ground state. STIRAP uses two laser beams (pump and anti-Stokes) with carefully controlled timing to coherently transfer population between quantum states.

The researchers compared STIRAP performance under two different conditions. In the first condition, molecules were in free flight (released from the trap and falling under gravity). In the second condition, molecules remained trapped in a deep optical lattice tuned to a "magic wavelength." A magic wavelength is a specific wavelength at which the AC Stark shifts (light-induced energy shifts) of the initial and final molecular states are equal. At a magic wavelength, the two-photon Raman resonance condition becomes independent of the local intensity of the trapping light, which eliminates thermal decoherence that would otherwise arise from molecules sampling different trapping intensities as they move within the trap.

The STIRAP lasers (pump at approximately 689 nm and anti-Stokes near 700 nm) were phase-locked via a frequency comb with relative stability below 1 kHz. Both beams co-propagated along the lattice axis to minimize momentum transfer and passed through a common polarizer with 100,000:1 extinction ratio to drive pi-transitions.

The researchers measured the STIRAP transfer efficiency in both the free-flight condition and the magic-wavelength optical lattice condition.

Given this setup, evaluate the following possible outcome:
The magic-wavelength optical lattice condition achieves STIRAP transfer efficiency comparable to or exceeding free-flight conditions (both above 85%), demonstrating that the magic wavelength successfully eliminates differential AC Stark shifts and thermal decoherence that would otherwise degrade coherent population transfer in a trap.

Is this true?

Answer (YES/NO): YES